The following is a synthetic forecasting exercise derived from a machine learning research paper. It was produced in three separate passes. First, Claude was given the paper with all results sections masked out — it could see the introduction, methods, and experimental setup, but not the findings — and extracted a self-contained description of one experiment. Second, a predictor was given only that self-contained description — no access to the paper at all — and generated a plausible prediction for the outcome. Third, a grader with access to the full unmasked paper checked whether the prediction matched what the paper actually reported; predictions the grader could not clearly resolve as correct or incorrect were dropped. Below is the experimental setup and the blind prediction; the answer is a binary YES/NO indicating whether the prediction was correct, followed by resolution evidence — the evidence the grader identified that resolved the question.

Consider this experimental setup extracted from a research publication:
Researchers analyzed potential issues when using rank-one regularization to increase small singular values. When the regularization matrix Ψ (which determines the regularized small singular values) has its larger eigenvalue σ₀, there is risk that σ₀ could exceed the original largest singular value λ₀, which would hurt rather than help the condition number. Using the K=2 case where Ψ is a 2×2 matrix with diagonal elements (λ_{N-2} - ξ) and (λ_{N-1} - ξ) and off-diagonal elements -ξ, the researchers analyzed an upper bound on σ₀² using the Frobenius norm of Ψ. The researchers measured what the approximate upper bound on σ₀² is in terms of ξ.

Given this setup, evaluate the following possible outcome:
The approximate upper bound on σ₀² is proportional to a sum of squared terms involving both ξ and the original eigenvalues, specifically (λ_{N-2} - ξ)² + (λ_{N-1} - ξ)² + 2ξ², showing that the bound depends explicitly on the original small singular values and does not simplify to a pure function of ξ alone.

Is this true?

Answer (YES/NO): NO